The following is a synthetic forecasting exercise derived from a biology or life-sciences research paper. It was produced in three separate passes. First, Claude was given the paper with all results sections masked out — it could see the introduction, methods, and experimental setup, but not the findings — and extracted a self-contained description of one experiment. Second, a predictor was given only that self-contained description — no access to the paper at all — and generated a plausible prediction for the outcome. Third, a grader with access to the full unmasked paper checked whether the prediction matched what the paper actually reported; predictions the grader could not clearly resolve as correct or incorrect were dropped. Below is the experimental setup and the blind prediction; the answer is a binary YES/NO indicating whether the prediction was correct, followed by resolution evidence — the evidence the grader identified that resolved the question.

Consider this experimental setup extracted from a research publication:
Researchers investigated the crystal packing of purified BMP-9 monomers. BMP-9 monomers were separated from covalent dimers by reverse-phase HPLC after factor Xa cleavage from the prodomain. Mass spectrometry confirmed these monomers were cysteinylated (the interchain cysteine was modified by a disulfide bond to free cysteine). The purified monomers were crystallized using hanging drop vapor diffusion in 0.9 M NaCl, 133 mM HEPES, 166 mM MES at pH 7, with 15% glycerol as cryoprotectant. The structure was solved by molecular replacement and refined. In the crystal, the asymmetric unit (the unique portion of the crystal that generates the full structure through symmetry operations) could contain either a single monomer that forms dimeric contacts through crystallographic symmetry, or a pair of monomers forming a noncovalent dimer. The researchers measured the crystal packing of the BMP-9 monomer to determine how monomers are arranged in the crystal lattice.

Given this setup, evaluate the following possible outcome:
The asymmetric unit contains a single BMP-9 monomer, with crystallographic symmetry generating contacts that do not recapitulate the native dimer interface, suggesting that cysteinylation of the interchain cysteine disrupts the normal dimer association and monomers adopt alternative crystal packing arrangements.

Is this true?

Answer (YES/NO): NO